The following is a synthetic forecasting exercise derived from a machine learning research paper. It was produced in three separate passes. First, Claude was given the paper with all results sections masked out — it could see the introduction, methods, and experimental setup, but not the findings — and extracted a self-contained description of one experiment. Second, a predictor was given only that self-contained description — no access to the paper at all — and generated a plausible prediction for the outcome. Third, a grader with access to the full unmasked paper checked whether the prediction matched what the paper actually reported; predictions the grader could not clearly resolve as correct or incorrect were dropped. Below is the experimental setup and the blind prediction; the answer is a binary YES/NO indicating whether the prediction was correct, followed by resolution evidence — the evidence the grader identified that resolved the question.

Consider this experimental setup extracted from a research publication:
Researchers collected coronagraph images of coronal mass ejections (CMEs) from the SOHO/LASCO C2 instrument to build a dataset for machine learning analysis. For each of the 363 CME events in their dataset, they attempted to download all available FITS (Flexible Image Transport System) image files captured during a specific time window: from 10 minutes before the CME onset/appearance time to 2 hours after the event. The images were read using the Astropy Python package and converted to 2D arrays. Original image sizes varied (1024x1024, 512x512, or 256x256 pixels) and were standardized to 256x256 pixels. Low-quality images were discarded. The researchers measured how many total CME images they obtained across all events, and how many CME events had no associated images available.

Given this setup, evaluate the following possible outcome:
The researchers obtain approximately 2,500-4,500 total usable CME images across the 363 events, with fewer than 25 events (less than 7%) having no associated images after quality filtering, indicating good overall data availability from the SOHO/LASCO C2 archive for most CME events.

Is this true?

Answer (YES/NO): NO